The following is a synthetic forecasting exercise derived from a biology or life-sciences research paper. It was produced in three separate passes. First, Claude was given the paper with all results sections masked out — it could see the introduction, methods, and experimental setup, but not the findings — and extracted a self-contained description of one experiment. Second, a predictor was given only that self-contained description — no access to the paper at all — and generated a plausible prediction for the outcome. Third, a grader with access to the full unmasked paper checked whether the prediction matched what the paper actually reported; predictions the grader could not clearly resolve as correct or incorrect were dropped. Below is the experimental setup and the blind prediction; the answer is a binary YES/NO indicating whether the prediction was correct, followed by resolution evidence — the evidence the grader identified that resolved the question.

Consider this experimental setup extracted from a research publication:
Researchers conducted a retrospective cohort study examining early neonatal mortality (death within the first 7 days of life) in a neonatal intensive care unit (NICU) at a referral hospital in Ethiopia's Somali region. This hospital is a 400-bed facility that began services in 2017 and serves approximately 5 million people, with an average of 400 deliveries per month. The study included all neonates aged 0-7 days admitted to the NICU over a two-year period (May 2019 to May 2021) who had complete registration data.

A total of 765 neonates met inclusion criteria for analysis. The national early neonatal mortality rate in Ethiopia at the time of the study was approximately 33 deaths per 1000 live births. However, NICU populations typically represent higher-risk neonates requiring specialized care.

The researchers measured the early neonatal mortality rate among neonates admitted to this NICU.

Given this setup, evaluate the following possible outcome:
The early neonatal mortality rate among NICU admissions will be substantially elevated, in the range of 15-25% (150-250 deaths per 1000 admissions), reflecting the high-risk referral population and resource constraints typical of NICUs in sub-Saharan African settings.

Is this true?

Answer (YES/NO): NO